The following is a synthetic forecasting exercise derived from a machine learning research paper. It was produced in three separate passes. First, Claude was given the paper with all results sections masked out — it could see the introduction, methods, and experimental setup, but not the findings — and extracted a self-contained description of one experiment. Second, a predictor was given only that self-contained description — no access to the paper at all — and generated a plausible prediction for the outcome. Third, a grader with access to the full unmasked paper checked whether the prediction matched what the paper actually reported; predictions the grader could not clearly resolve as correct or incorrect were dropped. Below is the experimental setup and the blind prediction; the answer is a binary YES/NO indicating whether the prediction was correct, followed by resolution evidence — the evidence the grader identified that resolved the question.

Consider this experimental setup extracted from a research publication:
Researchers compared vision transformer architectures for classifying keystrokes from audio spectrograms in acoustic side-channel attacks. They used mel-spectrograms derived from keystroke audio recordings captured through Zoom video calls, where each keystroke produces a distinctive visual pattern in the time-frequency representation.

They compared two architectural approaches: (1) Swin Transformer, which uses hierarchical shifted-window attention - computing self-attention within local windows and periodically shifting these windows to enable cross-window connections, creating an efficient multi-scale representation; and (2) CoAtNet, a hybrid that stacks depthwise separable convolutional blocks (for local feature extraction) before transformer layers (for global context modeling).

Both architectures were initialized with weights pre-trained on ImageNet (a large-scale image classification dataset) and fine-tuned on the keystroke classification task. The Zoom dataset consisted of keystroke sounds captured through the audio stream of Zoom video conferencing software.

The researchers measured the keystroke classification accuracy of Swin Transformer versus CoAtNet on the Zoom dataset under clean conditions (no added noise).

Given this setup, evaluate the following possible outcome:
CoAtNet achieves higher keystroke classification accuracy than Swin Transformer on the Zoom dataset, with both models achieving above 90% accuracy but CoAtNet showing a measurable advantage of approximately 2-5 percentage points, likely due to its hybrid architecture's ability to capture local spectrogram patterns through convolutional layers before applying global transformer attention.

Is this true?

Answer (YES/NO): NO